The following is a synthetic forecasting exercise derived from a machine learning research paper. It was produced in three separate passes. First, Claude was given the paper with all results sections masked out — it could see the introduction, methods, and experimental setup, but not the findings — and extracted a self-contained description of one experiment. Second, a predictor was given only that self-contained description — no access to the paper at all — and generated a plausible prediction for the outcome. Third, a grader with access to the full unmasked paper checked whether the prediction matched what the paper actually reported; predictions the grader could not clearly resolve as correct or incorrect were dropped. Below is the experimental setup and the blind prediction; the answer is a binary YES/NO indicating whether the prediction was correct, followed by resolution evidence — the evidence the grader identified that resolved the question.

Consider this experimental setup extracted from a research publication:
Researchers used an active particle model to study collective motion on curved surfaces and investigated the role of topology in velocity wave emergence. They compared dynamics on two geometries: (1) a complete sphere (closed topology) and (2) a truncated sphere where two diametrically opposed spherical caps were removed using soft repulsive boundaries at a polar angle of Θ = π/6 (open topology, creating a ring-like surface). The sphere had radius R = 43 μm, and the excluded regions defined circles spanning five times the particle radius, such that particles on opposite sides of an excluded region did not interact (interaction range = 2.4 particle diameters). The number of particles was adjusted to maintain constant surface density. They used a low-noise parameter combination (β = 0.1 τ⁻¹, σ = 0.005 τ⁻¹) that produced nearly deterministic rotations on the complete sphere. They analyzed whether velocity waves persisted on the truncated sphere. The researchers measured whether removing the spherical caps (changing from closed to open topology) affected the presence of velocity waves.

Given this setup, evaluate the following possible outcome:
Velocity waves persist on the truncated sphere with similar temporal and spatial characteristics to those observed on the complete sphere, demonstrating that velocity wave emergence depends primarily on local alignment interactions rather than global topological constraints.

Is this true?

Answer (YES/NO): NO